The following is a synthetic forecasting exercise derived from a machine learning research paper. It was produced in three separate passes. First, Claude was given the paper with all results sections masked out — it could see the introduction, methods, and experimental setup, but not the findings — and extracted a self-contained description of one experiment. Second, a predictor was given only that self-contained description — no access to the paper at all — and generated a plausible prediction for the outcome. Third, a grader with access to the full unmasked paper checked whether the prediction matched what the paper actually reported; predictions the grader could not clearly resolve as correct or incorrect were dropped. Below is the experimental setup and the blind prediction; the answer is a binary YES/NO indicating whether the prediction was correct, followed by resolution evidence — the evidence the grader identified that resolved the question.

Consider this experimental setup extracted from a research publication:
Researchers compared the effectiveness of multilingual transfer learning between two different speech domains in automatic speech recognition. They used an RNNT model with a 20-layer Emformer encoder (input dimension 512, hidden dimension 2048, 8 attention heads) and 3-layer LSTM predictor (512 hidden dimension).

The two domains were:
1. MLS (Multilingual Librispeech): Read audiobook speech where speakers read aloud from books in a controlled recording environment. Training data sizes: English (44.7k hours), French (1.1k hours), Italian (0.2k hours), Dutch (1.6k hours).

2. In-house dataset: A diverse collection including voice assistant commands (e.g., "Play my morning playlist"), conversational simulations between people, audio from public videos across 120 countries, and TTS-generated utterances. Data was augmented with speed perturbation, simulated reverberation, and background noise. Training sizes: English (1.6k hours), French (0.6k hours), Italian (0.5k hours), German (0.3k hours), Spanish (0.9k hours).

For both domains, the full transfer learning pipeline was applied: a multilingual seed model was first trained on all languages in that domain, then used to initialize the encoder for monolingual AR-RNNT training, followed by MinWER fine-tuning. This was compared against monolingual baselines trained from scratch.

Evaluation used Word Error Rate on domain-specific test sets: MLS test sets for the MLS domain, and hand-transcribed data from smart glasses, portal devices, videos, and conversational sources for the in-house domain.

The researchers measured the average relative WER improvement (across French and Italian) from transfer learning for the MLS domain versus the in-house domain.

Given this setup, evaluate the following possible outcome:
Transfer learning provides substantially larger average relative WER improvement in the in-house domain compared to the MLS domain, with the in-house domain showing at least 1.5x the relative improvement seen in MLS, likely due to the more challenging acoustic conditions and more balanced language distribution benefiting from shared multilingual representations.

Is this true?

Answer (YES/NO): NO